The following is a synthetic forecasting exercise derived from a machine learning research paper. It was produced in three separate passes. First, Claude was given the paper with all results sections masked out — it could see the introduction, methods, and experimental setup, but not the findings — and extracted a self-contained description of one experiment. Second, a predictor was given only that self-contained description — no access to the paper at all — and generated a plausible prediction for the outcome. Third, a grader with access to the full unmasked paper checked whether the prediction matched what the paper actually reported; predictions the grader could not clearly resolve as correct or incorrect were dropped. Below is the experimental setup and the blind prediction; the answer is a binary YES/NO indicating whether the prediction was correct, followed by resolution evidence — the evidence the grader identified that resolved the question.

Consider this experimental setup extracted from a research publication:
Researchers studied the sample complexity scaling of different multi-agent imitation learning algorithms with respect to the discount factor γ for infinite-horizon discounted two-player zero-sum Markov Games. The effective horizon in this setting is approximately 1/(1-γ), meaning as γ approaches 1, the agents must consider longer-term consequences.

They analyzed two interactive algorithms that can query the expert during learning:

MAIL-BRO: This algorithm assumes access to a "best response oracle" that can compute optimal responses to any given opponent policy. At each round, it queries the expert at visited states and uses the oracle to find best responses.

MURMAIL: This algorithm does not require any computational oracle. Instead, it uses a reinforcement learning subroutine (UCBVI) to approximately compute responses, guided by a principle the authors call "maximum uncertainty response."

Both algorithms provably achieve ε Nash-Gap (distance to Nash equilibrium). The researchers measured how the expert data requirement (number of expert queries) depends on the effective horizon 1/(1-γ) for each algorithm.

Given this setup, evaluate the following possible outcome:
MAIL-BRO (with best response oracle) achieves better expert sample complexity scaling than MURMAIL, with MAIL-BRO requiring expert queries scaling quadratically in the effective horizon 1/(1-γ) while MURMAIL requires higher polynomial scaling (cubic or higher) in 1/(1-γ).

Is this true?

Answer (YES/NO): NO